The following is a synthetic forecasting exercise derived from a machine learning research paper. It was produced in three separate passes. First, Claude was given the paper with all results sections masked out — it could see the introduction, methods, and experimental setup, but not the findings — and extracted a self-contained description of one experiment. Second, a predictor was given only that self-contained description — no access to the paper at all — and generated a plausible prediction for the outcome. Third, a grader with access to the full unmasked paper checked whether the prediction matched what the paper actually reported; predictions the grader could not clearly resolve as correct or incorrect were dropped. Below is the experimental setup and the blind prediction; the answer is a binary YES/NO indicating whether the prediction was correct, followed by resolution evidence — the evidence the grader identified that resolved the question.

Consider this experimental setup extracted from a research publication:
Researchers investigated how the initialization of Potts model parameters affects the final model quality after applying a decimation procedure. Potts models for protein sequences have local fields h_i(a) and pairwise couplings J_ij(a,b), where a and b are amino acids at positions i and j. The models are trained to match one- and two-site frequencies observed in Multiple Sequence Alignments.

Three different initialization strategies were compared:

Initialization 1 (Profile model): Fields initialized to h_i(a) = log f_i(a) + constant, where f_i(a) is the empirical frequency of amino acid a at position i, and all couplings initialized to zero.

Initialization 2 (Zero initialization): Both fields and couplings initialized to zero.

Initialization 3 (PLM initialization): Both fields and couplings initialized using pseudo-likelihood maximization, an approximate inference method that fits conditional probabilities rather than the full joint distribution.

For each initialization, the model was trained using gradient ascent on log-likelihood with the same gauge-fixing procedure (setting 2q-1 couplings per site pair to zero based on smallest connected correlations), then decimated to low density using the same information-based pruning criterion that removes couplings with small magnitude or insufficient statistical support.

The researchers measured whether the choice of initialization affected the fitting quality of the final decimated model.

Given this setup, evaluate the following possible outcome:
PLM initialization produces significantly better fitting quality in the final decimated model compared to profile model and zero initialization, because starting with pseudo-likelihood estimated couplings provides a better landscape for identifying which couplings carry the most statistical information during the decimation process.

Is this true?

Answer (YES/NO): NO